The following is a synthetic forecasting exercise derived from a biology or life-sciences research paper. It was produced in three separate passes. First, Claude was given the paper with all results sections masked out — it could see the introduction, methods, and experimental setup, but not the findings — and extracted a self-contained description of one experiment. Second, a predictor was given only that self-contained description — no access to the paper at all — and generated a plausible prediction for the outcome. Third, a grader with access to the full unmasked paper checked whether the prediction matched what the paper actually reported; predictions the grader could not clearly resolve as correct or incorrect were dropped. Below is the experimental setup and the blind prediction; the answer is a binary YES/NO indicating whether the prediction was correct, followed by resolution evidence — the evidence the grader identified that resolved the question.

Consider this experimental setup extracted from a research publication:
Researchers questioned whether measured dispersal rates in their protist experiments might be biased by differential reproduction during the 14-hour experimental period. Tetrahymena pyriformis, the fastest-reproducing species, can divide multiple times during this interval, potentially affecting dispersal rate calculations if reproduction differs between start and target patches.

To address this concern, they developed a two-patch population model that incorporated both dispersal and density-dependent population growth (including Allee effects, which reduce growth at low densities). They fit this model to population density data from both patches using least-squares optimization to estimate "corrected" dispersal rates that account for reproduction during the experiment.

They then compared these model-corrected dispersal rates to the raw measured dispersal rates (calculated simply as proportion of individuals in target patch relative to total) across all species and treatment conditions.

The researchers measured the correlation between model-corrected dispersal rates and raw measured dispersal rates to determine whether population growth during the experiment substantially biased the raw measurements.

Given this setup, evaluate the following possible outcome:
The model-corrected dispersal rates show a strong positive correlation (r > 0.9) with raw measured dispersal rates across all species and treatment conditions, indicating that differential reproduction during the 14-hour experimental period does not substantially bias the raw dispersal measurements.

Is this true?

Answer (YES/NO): YES